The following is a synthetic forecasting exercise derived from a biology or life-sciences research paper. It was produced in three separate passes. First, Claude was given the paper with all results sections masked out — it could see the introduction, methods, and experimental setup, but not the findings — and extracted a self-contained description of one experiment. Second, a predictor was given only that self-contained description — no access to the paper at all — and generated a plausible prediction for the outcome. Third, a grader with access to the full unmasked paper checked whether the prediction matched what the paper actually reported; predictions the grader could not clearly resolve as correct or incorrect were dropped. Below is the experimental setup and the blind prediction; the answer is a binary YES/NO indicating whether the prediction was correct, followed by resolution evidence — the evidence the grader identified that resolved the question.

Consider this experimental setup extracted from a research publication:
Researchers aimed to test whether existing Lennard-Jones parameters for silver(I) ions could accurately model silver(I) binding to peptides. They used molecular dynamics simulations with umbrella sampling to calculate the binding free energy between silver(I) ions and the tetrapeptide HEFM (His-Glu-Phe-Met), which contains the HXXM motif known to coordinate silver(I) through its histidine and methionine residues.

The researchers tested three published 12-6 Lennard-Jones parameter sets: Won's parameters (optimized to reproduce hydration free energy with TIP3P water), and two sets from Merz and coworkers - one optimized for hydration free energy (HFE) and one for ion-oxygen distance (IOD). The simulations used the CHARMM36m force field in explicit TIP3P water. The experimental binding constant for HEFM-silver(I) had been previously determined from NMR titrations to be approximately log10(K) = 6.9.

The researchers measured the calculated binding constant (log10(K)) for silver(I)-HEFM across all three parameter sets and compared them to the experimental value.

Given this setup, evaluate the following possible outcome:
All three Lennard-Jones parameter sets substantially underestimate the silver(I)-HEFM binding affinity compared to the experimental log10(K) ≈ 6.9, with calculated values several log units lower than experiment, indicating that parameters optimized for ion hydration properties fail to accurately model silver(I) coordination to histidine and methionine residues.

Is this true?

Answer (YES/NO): YES